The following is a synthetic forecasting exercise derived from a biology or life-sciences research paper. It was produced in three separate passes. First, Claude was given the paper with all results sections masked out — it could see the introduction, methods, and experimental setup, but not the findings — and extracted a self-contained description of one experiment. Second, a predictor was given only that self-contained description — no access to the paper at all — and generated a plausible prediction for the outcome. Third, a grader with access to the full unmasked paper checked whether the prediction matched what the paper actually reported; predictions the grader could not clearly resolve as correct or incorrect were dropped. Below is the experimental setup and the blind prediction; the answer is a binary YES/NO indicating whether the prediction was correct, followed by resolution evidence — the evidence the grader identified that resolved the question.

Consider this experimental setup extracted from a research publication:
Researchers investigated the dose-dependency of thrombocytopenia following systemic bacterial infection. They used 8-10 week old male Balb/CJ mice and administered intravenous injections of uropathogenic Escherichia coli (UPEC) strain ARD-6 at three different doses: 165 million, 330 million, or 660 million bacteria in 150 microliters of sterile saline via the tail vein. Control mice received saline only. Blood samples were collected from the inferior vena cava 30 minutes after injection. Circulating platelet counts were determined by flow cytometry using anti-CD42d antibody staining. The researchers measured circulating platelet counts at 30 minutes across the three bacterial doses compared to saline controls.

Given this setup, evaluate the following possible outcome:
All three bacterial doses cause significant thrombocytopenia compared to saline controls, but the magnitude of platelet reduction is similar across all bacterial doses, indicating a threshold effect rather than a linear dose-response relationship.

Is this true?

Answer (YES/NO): NO